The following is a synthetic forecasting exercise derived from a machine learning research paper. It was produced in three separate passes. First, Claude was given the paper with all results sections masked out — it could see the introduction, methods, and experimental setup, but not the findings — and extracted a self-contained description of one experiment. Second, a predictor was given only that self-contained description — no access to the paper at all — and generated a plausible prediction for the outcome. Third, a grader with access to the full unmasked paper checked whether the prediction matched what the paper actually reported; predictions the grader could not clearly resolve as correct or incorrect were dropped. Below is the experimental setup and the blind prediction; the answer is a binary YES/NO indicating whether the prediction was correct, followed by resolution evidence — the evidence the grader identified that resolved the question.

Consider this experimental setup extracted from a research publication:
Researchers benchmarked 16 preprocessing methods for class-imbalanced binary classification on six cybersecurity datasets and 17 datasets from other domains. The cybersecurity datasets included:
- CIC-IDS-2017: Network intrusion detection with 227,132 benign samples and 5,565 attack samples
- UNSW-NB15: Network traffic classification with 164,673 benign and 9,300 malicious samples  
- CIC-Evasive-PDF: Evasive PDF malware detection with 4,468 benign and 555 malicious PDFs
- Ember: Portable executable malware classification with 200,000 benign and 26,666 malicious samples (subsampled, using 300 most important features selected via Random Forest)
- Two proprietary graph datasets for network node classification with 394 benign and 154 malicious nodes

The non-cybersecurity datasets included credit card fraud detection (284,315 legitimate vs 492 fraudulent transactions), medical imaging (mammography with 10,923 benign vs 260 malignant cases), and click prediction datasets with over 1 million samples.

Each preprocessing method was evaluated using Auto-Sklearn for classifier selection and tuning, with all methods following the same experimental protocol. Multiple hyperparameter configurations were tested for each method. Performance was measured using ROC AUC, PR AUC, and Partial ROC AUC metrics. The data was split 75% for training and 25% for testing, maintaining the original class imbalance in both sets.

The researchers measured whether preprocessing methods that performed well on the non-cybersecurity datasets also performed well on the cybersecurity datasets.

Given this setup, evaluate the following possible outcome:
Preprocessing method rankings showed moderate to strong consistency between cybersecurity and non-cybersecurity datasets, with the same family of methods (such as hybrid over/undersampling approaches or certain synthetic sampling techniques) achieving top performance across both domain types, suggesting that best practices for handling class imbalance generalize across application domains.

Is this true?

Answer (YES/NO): YES